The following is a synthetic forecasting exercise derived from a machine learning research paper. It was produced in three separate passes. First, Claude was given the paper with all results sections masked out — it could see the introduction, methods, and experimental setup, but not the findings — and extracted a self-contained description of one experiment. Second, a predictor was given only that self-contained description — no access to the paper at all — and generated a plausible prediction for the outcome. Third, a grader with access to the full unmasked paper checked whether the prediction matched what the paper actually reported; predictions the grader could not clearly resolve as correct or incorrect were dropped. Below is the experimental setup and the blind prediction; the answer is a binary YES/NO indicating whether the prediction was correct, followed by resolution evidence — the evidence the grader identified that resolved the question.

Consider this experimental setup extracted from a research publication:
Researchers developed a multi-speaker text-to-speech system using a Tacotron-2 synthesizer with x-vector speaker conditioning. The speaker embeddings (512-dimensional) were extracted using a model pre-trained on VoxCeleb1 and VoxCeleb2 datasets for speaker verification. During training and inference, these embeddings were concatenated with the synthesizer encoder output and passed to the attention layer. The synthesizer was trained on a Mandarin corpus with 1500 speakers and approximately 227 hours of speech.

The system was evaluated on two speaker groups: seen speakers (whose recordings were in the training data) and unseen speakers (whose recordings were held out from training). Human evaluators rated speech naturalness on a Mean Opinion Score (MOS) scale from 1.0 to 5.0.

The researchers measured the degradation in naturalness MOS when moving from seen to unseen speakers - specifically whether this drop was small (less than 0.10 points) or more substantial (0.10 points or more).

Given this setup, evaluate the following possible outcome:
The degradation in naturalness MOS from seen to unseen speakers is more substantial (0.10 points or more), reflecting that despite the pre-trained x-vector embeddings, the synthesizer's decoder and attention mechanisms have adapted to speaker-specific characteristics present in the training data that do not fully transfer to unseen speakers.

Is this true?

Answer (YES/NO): YES